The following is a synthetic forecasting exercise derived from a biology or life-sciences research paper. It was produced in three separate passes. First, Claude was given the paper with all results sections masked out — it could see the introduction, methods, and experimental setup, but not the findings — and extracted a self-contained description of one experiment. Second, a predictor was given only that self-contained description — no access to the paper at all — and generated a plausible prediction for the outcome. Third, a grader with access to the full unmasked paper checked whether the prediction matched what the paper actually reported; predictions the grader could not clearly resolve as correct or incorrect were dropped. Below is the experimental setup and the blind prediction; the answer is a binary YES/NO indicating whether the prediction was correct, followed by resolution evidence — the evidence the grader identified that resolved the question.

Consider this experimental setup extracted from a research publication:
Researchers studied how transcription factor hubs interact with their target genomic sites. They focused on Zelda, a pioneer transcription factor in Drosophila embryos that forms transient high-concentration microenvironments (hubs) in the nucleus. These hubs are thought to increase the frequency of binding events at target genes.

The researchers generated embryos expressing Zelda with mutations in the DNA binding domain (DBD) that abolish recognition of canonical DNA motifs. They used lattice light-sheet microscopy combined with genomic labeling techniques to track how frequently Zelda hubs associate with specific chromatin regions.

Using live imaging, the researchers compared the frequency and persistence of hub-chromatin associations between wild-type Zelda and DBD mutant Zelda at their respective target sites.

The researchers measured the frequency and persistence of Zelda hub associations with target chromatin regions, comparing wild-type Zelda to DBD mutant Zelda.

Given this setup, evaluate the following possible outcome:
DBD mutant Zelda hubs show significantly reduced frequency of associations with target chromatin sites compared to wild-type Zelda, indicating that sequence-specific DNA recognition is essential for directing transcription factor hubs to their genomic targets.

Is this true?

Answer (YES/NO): NO